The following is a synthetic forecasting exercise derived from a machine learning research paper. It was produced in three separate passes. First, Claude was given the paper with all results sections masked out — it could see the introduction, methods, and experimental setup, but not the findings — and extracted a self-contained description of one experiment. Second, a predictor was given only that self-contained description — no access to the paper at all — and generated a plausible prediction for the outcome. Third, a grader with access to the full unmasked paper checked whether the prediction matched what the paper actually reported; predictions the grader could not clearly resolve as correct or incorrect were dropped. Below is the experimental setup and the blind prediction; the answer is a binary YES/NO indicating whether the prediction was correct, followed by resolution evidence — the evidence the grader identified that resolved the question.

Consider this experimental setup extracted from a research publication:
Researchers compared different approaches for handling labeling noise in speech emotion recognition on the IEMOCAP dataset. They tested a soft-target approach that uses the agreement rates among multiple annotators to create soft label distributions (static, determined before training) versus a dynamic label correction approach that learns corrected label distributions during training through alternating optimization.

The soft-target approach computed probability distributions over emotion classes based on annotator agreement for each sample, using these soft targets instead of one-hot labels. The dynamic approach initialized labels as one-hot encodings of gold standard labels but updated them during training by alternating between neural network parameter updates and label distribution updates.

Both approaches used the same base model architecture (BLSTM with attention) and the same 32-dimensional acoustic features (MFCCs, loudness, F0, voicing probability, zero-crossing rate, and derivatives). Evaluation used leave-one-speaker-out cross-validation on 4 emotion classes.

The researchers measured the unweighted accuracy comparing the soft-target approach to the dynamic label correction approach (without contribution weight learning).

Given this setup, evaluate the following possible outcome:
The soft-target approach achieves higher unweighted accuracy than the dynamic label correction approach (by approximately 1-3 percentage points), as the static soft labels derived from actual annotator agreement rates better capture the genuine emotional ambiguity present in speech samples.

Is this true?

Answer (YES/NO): NO